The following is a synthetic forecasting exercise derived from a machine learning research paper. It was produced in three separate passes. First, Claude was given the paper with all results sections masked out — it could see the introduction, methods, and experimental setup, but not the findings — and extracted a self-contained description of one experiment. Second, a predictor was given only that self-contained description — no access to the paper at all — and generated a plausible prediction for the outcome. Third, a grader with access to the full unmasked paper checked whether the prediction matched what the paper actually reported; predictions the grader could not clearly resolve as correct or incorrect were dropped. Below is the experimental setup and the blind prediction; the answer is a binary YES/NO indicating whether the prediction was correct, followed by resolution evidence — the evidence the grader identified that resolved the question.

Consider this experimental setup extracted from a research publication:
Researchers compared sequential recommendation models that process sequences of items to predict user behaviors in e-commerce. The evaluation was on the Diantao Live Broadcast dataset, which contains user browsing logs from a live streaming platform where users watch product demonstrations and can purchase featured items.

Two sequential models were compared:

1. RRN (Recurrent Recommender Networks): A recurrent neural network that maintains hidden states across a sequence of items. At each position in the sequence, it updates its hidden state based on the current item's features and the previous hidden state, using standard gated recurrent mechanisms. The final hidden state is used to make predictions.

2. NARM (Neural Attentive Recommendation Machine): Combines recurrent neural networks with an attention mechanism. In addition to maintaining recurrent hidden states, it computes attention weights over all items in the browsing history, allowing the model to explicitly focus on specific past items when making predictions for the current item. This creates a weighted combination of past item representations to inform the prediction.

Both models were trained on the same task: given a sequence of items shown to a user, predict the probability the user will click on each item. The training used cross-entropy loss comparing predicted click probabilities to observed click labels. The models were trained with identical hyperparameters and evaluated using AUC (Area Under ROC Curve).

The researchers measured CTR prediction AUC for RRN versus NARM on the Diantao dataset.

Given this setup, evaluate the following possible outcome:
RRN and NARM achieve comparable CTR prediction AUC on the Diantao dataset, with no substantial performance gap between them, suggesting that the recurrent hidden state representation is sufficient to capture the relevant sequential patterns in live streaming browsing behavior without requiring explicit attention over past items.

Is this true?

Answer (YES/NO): NO